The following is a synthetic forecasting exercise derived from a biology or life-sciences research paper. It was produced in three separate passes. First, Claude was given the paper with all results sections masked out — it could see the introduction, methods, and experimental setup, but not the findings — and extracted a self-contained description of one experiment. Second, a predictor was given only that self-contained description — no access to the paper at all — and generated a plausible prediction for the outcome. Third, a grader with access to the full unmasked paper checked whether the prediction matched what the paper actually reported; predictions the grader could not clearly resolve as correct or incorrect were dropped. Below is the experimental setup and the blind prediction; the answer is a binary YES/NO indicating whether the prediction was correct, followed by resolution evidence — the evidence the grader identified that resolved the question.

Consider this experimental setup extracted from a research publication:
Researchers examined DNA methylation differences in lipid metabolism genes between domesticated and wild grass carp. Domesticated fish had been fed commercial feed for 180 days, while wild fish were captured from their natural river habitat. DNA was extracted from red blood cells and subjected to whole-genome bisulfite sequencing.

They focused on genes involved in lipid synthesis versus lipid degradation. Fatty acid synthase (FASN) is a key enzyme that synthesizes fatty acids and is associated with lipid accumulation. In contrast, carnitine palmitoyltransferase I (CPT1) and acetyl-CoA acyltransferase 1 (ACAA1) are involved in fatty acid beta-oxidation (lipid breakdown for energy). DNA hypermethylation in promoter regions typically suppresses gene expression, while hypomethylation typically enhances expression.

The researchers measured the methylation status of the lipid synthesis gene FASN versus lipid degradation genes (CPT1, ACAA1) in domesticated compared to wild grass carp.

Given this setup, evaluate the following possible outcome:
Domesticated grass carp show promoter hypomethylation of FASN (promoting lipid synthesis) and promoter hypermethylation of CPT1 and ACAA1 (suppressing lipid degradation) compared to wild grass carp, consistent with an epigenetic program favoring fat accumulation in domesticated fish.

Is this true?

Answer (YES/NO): YES